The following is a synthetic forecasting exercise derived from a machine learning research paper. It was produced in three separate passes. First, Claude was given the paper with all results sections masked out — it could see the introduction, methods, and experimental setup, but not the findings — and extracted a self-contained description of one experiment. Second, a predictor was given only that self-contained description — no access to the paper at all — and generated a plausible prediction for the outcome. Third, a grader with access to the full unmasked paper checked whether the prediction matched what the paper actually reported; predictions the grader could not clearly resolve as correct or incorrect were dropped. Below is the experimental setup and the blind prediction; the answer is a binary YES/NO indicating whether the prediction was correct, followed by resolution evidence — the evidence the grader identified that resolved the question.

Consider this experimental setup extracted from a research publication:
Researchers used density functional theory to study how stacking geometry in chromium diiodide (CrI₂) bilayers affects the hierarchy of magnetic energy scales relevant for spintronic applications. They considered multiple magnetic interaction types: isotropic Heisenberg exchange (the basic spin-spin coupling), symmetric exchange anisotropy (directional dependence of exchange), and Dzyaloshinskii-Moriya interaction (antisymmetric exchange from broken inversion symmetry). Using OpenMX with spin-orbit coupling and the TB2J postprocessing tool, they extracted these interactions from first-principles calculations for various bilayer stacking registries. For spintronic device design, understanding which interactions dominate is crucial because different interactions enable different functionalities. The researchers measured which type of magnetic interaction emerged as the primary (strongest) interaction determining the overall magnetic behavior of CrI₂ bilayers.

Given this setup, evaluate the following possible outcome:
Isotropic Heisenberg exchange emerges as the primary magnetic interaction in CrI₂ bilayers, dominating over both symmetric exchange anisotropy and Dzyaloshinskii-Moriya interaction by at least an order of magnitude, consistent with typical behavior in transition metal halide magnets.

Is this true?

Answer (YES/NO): NO